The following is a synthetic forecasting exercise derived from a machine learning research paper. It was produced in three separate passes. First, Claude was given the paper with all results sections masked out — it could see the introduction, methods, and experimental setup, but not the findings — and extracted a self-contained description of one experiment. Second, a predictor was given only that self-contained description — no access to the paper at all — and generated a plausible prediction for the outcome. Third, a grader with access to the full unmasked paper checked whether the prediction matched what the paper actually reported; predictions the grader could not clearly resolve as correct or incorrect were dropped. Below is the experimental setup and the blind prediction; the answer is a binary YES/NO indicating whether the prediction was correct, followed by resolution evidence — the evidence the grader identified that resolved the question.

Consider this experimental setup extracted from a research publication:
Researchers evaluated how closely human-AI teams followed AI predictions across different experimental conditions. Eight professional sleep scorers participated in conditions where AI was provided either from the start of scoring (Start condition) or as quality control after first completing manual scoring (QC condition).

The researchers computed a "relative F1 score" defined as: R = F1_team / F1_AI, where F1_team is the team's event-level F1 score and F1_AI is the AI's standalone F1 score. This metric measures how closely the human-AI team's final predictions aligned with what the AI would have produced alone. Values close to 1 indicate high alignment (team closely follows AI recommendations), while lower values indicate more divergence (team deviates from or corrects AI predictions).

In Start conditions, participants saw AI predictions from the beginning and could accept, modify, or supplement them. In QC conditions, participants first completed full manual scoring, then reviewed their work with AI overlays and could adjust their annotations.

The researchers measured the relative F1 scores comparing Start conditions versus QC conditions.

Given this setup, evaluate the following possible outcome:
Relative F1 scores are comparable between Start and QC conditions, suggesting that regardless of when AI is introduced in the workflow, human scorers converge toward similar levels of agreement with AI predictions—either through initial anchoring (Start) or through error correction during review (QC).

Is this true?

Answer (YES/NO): NO